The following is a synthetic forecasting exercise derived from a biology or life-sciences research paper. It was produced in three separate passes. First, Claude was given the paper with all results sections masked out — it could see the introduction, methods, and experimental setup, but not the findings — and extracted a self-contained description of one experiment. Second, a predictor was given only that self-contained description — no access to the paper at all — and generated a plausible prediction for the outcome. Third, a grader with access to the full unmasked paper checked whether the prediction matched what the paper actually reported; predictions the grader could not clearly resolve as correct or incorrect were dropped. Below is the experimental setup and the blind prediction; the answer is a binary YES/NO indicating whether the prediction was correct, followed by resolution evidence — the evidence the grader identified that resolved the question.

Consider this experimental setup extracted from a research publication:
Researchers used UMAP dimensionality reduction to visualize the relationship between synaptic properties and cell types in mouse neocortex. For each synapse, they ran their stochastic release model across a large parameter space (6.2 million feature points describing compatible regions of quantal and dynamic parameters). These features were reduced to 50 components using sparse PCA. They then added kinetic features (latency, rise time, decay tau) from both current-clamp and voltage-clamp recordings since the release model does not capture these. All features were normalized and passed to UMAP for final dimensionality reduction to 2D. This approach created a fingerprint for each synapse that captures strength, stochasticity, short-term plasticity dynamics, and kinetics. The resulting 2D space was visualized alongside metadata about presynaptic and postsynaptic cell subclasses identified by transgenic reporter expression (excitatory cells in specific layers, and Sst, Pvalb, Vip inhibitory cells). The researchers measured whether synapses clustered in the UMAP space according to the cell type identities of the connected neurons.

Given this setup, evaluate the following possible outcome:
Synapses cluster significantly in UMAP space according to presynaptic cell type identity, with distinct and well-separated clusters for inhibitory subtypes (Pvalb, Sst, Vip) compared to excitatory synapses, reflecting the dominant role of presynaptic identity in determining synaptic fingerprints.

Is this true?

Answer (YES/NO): NO